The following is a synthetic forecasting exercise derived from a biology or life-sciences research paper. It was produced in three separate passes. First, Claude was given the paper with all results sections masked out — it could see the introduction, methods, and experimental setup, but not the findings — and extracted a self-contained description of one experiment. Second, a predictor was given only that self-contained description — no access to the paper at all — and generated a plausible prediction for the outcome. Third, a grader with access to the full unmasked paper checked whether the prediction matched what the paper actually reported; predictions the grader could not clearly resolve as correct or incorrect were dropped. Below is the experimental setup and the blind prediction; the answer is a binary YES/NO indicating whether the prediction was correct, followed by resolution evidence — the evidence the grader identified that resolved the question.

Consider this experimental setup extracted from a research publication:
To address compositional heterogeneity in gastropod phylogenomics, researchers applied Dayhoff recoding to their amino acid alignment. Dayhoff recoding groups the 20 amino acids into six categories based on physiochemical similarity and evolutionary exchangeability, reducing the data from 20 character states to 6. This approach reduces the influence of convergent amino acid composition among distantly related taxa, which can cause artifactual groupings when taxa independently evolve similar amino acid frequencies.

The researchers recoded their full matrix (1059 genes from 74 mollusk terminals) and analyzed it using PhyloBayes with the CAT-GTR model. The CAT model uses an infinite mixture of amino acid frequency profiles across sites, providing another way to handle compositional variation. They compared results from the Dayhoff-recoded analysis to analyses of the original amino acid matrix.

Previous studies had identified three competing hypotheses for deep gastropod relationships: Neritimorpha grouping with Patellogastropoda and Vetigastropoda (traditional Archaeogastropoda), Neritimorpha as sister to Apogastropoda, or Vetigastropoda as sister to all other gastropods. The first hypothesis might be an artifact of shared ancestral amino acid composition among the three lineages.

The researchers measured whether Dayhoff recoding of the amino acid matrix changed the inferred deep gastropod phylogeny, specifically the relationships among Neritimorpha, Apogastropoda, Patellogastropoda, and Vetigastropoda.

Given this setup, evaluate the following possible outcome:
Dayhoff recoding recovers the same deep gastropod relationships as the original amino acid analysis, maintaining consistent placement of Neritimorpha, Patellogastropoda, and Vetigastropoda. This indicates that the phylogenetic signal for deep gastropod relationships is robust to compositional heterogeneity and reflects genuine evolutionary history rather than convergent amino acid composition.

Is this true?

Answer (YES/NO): YES